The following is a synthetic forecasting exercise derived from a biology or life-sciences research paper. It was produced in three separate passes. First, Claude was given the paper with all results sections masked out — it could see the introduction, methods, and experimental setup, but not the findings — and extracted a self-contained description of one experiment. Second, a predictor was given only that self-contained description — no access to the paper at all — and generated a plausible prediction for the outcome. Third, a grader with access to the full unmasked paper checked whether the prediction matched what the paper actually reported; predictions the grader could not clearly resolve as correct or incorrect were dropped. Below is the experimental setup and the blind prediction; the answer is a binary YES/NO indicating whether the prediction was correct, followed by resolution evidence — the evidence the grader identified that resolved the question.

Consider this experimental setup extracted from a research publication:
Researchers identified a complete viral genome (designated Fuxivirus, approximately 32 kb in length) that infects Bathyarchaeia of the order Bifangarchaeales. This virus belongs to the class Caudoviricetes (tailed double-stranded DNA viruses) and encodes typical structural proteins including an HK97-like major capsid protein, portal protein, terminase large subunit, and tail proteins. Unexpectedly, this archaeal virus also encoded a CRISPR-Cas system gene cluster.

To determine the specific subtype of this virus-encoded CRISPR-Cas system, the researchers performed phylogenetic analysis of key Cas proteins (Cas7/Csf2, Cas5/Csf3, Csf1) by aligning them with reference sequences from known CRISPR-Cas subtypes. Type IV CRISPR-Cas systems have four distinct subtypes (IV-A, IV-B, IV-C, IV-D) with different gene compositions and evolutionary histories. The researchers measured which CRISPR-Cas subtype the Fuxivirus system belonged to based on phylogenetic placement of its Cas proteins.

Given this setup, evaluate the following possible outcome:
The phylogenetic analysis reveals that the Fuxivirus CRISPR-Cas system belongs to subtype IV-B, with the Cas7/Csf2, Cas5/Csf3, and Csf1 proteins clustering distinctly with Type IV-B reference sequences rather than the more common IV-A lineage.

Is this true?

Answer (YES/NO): YES